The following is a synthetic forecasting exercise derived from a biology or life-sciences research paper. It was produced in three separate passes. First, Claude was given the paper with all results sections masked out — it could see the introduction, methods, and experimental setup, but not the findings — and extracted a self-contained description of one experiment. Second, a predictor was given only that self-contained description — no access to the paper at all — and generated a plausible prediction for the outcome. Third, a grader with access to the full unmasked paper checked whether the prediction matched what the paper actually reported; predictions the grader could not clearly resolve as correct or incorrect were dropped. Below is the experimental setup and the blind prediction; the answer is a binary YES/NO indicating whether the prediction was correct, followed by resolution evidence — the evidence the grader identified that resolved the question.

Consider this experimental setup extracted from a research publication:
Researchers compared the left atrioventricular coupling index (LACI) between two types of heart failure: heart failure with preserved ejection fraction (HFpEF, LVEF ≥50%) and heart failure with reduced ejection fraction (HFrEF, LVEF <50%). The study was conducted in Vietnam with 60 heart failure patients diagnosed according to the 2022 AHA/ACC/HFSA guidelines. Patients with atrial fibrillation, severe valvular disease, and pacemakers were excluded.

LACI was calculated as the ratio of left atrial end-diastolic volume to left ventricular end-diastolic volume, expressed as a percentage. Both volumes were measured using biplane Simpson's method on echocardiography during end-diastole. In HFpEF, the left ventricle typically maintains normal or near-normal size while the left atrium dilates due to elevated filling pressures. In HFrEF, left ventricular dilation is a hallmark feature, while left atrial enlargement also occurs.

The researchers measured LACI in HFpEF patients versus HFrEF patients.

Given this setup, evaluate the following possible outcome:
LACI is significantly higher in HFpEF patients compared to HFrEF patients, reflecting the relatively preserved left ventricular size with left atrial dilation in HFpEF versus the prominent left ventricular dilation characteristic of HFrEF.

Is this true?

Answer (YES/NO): YES